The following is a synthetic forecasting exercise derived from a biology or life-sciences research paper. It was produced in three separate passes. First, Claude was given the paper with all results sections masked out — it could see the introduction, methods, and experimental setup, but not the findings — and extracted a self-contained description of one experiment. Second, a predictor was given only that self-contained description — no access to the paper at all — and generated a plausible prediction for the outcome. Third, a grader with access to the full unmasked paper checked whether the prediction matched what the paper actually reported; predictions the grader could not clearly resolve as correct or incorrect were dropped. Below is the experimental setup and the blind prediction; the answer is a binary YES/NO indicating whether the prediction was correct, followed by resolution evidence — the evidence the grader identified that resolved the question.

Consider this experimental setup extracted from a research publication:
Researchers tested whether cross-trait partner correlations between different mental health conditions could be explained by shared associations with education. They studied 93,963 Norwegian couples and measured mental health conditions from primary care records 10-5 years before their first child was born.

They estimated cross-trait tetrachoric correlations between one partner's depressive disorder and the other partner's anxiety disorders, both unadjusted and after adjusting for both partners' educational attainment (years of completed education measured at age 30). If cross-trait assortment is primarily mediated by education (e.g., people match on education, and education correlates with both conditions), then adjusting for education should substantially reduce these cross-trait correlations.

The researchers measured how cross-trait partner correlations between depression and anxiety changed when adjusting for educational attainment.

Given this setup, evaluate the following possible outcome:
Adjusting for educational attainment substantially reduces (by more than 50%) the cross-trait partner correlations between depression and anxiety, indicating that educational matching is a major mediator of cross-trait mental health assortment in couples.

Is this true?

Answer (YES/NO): NO